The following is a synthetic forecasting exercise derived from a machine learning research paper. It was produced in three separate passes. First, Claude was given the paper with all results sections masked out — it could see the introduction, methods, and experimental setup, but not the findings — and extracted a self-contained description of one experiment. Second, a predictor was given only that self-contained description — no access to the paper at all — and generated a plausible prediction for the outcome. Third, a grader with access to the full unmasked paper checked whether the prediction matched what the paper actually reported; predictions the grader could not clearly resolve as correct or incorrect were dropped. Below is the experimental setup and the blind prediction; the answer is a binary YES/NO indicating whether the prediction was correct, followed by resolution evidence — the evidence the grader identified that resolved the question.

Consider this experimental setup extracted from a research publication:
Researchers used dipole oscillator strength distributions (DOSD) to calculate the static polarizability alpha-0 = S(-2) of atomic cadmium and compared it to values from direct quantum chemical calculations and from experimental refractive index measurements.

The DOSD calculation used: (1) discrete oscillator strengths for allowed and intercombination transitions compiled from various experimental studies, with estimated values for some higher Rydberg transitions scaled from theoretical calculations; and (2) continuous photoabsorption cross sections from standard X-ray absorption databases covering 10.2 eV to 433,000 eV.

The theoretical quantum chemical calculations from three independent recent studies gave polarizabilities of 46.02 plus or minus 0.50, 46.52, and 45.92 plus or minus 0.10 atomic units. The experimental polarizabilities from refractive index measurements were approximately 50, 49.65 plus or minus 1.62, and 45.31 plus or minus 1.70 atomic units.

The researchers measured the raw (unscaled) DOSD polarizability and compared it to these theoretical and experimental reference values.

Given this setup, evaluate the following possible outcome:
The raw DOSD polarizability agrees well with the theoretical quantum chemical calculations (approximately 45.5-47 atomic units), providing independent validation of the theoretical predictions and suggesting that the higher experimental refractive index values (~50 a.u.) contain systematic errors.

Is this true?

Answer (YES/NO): NO